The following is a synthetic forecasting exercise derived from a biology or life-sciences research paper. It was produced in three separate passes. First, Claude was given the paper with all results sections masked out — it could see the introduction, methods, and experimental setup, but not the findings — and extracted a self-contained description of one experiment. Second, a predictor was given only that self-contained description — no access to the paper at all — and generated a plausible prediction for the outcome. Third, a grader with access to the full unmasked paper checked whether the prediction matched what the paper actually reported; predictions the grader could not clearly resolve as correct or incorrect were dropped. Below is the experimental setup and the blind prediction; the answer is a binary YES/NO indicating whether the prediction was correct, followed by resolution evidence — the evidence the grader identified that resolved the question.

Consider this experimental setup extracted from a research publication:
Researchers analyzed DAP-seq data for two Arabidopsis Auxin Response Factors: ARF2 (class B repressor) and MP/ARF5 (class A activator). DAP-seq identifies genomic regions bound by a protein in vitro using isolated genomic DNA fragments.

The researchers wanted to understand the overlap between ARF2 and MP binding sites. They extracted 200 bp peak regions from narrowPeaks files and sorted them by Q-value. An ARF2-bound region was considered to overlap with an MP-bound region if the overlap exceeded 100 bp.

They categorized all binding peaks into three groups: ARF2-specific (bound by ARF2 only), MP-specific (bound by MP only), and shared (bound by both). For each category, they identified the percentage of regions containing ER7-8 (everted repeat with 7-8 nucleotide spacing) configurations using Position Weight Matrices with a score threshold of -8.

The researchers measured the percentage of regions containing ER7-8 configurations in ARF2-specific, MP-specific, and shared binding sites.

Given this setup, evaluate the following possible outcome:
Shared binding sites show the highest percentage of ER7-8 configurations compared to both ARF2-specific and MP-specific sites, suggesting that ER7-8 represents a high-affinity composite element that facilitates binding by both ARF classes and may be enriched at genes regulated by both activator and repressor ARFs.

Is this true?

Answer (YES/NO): YES